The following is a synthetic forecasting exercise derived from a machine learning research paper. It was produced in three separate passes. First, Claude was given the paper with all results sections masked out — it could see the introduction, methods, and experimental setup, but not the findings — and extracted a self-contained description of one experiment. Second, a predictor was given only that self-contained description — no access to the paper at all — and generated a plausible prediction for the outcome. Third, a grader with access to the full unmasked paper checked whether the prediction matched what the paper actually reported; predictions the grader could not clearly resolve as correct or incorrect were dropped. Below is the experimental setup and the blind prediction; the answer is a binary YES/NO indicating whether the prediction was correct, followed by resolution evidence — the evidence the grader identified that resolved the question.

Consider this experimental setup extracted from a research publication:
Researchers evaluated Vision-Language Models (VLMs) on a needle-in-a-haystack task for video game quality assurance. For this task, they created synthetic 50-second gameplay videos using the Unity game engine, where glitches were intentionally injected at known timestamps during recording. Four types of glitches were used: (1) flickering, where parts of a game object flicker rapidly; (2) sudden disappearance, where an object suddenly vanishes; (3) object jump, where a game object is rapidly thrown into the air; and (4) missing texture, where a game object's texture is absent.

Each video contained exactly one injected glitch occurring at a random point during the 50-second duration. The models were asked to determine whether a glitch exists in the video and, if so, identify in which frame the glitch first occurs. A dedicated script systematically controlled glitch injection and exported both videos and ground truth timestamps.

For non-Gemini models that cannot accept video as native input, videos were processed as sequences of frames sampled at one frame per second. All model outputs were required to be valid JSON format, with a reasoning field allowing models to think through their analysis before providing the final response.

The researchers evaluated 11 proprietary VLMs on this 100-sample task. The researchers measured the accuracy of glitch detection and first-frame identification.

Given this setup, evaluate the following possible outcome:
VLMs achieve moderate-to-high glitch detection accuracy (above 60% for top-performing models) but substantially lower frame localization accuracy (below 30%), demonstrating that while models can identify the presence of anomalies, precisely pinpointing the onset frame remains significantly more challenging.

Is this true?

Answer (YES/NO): NO